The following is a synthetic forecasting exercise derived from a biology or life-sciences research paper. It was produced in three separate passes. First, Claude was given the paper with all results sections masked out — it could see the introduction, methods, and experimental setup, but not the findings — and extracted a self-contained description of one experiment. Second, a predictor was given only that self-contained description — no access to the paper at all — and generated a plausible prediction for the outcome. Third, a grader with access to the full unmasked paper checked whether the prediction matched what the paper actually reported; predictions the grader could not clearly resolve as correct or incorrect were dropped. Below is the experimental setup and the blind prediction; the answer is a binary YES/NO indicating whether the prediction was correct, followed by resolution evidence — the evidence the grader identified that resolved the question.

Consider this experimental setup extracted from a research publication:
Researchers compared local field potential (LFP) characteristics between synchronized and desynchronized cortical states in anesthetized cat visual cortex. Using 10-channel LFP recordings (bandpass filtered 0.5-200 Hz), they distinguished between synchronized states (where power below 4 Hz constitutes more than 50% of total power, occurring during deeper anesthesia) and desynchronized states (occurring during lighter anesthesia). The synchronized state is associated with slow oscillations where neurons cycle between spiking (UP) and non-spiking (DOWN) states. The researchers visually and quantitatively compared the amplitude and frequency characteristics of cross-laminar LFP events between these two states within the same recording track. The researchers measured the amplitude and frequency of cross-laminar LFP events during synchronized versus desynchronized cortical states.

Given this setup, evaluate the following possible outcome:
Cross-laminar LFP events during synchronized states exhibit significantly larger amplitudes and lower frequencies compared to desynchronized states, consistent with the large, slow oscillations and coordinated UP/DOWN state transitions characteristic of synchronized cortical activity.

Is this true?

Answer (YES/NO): YES